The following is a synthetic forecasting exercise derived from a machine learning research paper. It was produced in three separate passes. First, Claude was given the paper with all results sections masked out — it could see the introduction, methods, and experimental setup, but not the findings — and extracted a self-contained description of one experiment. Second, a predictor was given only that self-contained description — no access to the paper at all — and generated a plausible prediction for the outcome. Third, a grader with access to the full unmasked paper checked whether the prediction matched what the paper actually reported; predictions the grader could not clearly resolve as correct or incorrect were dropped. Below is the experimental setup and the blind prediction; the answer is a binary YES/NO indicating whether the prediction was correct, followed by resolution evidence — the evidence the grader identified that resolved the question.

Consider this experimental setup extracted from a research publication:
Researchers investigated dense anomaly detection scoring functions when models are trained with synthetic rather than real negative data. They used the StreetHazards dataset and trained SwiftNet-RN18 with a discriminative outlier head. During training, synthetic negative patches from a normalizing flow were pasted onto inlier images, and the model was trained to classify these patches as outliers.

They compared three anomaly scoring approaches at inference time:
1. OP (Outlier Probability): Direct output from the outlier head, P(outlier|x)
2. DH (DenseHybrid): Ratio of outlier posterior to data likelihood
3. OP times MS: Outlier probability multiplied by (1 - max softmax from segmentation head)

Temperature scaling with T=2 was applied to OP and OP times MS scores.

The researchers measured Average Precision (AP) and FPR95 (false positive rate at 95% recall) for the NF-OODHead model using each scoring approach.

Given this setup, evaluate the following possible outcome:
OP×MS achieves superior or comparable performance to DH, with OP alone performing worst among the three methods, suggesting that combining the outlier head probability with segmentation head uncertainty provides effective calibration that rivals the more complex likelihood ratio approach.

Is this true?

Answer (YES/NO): NO